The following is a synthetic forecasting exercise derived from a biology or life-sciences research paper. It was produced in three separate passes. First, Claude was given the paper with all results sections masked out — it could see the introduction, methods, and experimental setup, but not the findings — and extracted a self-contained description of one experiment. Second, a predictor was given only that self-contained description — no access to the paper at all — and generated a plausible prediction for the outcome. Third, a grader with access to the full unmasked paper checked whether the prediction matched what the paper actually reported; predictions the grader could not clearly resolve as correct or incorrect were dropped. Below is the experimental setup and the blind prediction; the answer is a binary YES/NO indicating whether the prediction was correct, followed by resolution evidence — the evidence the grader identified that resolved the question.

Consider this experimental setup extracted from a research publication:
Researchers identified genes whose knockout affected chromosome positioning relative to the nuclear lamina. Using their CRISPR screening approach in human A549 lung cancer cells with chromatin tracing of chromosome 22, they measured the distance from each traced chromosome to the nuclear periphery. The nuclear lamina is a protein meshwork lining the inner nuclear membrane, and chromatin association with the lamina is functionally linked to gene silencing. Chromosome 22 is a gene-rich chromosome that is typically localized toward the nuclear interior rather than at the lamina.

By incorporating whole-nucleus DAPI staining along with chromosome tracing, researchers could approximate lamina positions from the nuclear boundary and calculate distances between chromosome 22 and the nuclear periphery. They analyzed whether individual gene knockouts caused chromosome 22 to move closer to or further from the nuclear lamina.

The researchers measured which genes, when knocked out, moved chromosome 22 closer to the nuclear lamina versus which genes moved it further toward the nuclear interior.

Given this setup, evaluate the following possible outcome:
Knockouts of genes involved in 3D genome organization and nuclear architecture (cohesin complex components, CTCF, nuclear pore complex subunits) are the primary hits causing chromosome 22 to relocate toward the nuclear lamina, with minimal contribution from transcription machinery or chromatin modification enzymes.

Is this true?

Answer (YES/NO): NO